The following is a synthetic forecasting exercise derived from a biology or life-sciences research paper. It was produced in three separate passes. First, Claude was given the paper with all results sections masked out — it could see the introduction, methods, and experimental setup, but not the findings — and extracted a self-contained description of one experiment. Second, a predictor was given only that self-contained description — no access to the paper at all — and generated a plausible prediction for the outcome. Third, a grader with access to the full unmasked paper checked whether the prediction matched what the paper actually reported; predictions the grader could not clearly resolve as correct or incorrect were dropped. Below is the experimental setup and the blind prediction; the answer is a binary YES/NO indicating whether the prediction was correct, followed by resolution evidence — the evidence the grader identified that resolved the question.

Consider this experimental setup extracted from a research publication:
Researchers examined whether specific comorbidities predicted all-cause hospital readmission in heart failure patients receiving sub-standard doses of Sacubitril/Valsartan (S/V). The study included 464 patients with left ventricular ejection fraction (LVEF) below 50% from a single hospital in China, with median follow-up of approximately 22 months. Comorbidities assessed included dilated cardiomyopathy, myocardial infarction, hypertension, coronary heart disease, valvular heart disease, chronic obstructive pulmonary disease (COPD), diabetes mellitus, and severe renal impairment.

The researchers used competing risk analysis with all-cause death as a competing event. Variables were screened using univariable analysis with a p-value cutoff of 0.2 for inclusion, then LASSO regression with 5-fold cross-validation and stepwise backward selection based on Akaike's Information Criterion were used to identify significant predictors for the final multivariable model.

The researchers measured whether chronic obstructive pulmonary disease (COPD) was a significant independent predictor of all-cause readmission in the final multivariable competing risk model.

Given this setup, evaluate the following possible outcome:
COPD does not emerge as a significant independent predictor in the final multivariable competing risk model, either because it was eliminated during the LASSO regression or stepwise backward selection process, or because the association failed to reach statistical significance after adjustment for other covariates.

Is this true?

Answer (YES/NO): YES